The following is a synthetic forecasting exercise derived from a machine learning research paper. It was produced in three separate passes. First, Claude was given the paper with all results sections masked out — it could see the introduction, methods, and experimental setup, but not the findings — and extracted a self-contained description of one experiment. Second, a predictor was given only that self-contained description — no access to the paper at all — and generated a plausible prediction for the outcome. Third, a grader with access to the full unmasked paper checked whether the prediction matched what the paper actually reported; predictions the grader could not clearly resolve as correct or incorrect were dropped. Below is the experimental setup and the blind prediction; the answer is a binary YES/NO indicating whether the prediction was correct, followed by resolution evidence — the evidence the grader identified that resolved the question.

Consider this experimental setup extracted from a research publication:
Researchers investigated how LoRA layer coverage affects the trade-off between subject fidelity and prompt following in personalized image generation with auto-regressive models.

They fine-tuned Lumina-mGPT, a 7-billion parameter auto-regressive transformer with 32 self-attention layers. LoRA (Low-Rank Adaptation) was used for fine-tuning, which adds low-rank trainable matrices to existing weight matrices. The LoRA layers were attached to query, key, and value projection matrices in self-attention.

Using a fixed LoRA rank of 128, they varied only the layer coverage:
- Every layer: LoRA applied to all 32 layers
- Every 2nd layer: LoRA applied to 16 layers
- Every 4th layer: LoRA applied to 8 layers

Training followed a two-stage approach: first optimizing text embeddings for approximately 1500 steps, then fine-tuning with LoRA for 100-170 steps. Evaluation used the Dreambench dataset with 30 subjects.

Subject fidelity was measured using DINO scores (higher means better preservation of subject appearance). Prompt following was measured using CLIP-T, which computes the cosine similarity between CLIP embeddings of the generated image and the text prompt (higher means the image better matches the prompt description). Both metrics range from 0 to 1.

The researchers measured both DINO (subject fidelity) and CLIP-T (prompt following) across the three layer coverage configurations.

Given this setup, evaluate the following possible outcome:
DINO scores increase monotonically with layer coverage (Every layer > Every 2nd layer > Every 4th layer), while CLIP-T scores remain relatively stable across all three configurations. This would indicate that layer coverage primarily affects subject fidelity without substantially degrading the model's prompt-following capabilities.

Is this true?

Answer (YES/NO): NO